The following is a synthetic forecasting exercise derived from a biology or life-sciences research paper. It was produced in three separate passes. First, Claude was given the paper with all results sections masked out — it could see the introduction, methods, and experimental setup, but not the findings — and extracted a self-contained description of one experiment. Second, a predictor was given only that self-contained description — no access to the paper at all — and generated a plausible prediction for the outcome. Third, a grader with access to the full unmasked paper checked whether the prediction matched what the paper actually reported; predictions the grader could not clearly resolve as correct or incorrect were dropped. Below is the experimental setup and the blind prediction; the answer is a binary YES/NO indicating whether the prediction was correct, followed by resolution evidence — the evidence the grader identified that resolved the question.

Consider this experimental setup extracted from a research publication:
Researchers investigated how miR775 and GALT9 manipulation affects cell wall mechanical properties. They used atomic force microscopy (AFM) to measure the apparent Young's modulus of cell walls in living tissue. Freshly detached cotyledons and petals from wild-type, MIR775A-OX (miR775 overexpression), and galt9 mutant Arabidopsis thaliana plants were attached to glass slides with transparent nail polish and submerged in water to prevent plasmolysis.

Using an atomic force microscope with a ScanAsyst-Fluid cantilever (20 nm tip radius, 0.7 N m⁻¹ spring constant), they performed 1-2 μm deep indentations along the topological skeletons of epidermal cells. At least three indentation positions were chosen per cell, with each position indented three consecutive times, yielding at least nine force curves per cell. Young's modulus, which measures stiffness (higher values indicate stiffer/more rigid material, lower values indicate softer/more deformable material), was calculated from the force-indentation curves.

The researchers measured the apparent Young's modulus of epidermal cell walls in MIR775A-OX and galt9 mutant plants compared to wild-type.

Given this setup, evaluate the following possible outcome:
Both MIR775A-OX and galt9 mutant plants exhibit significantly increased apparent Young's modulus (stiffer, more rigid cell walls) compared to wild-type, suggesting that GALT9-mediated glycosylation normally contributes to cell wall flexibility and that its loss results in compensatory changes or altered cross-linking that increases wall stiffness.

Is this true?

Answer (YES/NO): NO